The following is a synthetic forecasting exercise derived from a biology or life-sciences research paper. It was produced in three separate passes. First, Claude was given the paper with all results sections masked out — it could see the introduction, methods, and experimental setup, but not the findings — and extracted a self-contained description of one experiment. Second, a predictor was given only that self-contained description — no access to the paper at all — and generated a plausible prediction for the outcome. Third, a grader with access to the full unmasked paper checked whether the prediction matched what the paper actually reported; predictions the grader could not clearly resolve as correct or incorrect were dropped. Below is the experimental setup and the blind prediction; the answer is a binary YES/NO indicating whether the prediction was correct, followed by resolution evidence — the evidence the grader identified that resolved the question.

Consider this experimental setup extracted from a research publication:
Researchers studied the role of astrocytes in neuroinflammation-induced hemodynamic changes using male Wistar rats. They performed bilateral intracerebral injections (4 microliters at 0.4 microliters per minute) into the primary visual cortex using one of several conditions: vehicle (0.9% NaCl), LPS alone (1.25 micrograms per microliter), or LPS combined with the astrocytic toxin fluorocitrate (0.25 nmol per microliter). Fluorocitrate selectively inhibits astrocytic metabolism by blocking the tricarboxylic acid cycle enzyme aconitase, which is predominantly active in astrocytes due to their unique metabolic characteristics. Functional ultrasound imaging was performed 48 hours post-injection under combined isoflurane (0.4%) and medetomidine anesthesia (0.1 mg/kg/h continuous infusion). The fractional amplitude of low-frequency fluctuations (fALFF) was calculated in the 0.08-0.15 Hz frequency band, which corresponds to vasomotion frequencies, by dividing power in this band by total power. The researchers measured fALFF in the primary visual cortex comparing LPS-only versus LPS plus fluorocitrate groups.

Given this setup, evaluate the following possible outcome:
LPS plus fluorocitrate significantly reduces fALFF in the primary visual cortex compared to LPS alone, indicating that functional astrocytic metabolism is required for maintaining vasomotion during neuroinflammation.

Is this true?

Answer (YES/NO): NO